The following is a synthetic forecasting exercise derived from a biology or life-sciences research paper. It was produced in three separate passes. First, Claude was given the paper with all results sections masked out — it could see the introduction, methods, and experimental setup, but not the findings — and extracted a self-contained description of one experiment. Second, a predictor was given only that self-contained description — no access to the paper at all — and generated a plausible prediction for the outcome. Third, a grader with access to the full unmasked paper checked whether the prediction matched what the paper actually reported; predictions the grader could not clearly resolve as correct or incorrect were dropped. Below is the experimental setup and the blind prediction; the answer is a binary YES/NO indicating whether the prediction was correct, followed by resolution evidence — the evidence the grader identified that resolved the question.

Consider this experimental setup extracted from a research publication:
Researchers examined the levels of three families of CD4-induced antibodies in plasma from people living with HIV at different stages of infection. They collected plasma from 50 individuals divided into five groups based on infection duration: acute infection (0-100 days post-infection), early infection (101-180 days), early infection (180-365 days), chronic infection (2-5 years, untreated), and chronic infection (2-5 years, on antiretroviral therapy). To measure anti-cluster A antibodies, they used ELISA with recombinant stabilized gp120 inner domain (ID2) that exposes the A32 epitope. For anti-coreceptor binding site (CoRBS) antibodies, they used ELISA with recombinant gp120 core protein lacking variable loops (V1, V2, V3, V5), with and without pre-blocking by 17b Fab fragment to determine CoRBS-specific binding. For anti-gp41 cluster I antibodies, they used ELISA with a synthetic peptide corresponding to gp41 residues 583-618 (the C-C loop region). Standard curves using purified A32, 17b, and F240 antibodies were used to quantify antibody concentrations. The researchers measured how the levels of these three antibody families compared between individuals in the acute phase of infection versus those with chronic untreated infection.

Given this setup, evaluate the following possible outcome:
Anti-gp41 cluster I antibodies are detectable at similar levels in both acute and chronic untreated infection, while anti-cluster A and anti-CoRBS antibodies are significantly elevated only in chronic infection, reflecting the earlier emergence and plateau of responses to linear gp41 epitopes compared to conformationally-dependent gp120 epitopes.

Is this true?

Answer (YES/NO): NO